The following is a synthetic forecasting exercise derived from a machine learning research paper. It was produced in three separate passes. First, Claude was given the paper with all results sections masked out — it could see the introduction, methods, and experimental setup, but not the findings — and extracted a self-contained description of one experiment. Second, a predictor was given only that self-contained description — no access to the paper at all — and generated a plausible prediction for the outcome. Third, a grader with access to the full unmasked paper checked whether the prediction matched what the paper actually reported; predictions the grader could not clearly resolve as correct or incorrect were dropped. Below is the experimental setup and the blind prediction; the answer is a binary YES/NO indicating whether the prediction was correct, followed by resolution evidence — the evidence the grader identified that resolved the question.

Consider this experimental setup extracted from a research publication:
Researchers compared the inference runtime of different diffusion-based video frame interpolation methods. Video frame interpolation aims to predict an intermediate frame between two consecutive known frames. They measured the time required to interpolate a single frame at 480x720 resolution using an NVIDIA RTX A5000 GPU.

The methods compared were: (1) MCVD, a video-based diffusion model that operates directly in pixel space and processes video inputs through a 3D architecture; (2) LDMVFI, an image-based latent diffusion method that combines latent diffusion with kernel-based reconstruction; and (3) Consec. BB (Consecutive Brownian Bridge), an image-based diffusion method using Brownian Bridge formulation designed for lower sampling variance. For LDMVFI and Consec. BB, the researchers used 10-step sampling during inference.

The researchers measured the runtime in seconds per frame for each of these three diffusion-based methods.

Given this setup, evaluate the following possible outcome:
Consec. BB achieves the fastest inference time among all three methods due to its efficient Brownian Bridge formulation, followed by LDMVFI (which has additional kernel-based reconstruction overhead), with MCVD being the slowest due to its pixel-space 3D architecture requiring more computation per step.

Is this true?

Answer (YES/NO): YES